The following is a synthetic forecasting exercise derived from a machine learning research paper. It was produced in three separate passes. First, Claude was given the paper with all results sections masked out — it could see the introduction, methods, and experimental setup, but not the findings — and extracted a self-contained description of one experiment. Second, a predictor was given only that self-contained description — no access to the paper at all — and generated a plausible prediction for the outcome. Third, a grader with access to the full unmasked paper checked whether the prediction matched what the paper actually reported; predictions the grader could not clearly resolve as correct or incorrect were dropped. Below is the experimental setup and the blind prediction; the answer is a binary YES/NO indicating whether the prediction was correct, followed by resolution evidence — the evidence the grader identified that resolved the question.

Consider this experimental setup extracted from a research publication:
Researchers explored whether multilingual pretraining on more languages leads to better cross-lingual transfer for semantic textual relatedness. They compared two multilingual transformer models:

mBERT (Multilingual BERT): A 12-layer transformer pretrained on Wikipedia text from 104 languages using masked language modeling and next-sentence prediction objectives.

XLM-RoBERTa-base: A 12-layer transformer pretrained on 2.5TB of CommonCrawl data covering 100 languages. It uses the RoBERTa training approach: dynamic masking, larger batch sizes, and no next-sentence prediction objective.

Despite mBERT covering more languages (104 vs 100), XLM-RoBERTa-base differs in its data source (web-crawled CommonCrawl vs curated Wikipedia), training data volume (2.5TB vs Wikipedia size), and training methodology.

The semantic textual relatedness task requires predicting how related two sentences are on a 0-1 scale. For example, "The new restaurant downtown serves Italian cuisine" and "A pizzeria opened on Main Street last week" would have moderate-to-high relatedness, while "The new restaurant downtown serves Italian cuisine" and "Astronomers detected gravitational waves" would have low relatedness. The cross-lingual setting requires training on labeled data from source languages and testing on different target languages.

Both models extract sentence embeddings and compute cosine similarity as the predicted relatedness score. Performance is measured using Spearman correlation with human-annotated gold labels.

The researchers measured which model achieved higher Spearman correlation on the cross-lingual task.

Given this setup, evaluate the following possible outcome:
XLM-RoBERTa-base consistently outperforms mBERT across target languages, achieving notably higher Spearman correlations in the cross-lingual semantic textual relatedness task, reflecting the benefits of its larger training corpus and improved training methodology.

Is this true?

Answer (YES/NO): NO